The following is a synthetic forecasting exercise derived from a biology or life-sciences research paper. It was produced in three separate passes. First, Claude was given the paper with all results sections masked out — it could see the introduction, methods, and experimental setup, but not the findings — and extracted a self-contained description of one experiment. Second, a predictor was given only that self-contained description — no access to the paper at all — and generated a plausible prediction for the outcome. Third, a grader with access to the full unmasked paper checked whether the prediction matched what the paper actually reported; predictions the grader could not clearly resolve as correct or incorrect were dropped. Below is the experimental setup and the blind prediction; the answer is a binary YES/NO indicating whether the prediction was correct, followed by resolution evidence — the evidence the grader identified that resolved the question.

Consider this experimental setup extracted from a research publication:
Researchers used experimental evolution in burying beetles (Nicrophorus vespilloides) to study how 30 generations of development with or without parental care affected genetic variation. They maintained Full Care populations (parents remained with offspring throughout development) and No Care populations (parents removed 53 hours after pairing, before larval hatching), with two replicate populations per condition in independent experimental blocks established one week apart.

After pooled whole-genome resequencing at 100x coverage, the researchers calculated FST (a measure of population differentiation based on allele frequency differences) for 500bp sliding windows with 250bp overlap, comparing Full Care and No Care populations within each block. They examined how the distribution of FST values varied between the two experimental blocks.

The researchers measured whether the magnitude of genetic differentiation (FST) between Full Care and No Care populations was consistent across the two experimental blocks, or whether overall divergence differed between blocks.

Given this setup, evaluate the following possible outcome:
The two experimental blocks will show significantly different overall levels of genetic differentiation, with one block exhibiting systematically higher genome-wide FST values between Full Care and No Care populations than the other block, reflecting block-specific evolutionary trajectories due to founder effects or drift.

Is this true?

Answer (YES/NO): YES